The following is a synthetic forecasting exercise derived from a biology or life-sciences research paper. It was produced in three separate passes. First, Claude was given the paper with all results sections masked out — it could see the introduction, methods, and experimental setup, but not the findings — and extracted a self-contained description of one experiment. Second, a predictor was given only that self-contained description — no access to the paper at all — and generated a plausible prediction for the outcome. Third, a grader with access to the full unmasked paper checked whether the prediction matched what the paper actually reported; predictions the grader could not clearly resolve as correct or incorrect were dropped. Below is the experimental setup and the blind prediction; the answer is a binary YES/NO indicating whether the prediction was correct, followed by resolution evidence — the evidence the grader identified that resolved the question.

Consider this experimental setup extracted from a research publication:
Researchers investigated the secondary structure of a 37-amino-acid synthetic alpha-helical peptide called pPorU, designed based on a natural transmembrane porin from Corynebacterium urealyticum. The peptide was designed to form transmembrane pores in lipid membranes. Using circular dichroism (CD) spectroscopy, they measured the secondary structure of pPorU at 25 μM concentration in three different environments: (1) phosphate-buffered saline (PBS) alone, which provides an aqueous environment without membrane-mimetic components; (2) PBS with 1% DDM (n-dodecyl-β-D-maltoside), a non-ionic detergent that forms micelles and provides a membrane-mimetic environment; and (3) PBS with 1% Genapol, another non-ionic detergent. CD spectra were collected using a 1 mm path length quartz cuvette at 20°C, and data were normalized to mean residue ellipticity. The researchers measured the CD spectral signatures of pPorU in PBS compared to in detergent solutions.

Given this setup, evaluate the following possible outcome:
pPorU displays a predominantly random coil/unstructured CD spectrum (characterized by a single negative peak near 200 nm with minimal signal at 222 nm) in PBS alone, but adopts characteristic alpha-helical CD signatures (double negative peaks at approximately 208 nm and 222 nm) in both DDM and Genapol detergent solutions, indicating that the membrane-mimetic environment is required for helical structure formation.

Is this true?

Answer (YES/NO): YES